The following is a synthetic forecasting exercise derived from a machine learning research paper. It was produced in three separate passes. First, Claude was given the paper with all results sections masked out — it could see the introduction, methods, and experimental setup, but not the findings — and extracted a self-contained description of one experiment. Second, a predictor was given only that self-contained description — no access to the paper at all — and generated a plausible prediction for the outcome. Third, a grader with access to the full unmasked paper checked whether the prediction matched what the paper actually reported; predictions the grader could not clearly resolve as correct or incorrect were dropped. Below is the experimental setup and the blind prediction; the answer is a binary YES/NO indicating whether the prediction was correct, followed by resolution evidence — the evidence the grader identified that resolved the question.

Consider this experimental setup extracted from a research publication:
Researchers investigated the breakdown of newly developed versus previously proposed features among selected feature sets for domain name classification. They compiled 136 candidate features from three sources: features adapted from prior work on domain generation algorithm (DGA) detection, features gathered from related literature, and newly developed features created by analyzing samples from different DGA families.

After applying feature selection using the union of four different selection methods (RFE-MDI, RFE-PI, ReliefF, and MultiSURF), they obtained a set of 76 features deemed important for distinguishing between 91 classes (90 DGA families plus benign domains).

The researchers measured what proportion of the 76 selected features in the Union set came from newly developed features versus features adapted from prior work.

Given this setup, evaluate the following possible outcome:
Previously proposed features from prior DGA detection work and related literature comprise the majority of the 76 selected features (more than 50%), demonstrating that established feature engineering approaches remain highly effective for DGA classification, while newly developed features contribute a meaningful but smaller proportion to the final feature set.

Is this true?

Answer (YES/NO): NO